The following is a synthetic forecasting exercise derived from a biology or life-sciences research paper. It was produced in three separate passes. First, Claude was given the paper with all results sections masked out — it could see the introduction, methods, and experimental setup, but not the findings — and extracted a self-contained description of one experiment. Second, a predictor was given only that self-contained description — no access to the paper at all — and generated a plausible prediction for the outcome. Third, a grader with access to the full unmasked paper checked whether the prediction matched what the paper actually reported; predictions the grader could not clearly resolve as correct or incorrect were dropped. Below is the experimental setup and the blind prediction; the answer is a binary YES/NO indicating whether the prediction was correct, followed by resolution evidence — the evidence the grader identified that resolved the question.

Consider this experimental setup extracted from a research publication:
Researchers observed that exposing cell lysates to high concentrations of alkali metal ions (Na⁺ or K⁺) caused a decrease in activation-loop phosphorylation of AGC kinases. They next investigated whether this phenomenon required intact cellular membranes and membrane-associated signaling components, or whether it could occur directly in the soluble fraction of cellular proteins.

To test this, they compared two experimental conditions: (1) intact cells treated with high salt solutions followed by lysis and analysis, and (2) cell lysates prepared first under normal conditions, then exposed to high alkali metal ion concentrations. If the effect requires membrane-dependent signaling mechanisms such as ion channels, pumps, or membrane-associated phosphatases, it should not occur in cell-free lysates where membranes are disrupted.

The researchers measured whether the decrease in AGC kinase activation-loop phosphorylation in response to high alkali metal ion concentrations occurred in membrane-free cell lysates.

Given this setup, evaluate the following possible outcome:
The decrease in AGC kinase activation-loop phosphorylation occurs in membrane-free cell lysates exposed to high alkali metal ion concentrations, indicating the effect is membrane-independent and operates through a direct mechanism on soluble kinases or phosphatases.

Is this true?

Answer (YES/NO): YES